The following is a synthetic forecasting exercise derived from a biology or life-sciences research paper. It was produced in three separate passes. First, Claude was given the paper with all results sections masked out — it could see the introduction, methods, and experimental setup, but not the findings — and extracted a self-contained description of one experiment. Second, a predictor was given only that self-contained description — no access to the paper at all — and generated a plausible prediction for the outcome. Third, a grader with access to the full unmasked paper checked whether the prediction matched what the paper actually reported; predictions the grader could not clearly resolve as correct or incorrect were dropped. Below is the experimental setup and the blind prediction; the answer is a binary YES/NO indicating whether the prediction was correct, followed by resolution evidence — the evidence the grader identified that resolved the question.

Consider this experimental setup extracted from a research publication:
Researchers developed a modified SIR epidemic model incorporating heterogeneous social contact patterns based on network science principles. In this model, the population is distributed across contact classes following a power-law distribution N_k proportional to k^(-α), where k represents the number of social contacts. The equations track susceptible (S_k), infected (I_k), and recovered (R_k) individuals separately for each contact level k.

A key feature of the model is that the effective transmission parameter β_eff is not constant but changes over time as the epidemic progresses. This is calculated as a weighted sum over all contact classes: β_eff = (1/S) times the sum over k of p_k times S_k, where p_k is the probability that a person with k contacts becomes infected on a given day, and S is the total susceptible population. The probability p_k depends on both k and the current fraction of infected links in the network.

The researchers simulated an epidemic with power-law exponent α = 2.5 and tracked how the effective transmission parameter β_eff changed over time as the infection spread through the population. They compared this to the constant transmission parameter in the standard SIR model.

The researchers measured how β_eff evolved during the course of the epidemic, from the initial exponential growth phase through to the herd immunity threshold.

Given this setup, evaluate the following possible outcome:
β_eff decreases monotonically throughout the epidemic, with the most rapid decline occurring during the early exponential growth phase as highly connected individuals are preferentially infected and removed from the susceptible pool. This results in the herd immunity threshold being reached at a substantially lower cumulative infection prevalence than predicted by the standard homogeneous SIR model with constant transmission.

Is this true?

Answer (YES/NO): NO